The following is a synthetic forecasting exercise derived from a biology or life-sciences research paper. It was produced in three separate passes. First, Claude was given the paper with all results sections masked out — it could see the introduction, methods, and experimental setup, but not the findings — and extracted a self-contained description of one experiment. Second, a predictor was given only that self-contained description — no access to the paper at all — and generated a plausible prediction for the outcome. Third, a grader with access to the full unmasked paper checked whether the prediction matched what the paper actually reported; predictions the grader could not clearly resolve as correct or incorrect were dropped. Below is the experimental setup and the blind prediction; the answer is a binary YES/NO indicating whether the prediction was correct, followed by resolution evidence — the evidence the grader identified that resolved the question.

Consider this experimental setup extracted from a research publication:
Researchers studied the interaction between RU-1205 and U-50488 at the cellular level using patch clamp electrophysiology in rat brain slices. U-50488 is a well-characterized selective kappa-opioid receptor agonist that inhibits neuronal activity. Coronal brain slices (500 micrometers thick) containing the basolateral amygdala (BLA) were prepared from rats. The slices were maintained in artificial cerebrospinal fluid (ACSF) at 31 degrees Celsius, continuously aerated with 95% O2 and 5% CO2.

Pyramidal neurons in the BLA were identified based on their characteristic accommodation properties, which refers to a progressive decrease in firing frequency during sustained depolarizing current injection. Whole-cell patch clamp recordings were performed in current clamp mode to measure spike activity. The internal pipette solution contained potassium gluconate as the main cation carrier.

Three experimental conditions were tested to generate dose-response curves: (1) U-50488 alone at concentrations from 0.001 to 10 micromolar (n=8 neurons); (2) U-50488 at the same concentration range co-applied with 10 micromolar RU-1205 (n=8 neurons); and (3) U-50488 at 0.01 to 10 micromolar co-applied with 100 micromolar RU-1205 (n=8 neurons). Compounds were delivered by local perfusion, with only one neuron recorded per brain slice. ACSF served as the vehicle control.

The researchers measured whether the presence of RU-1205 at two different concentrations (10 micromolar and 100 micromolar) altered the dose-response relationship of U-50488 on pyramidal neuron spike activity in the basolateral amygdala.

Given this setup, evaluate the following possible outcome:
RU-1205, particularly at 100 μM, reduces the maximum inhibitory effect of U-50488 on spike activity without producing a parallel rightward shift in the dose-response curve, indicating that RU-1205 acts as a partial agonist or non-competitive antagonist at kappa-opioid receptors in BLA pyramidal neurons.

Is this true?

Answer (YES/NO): NO